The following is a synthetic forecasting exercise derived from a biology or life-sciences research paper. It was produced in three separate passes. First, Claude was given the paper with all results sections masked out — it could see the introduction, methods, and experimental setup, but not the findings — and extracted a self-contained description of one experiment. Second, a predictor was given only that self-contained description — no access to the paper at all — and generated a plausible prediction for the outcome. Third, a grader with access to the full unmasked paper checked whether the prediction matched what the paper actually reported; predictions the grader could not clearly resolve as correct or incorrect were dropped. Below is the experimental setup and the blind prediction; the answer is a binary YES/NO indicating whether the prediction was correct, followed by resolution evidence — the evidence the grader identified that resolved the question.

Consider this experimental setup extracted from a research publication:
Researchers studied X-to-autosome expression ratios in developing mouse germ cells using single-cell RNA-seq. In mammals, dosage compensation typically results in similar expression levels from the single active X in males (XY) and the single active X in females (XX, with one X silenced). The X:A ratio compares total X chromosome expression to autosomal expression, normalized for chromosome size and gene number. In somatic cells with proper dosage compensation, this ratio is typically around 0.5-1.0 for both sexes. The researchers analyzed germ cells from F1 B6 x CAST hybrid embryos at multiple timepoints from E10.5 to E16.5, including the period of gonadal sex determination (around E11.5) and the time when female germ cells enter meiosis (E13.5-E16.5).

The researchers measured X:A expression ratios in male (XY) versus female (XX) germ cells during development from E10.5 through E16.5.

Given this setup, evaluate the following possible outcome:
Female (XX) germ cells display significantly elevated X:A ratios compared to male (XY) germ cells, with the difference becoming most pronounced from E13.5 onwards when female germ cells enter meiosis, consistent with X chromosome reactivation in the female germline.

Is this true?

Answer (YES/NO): YES